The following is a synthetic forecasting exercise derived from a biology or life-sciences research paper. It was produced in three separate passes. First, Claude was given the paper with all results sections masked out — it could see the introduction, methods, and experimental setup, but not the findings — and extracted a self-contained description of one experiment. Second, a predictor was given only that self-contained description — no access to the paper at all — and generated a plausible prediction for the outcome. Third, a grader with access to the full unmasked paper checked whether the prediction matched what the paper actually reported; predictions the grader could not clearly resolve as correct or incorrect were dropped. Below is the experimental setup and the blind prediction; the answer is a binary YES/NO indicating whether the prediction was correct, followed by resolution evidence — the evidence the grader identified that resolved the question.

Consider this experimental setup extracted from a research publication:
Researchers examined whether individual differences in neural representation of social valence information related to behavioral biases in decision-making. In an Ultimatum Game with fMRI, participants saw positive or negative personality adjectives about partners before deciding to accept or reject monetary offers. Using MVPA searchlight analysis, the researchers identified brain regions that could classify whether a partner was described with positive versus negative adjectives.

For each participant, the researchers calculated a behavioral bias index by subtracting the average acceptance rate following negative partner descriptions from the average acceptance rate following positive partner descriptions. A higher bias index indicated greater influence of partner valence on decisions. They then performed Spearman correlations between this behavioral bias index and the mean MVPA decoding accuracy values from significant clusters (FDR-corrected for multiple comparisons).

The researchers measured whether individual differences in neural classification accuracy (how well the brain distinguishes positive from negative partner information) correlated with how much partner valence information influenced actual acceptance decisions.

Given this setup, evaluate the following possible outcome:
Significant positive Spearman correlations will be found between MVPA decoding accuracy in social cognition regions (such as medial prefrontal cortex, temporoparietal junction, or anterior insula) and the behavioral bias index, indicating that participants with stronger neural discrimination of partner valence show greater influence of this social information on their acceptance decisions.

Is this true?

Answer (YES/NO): YES